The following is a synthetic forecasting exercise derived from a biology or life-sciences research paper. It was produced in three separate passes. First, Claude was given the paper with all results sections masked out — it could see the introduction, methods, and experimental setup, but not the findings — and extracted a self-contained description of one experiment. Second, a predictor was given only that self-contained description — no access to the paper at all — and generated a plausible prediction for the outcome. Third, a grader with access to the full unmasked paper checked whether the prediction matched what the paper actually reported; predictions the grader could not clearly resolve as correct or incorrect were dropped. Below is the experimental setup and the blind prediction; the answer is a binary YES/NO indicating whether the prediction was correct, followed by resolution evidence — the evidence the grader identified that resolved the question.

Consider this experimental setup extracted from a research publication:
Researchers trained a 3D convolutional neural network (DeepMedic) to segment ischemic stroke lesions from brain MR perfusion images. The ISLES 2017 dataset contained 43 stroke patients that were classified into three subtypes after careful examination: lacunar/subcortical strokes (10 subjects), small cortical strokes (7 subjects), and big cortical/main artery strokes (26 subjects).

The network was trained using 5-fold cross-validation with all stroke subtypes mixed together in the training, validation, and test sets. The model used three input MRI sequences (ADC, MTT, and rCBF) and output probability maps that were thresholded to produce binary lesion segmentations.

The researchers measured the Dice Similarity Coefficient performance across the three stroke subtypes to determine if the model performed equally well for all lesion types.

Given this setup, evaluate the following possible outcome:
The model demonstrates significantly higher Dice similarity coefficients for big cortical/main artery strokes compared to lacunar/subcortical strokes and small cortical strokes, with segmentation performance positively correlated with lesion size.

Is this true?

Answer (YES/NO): YES